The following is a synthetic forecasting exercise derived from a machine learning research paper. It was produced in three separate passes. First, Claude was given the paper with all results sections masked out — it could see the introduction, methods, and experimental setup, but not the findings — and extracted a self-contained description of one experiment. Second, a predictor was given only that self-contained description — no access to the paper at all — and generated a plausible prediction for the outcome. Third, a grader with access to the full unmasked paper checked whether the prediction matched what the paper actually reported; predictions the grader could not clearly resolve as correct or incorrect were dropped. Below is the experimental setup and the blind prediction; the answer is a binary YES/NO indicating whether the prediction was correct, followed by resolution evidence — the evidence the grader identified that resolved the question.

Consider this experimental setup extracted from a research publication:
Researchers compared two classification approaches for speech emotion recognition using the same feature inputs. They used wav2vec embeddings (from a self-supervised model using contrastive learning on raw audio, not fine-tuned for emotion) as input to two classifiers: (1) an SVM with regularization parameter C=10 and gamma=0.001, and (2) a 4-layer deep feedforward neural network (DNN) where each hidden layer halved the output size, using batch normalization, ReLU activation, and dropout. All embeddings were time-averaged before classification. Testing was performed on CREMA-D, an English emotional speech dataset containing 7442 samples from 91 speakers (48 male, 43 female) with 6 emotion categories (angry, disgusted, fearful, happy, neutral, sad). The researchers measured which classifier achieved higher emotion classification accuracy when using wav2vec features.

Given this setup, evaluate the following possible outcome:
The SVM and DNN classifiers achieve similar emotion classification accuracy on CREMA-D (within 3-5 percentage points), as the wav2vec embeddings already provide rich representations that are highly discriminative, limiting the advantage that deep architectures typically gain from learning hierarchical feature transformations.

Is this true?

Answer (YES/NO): NO